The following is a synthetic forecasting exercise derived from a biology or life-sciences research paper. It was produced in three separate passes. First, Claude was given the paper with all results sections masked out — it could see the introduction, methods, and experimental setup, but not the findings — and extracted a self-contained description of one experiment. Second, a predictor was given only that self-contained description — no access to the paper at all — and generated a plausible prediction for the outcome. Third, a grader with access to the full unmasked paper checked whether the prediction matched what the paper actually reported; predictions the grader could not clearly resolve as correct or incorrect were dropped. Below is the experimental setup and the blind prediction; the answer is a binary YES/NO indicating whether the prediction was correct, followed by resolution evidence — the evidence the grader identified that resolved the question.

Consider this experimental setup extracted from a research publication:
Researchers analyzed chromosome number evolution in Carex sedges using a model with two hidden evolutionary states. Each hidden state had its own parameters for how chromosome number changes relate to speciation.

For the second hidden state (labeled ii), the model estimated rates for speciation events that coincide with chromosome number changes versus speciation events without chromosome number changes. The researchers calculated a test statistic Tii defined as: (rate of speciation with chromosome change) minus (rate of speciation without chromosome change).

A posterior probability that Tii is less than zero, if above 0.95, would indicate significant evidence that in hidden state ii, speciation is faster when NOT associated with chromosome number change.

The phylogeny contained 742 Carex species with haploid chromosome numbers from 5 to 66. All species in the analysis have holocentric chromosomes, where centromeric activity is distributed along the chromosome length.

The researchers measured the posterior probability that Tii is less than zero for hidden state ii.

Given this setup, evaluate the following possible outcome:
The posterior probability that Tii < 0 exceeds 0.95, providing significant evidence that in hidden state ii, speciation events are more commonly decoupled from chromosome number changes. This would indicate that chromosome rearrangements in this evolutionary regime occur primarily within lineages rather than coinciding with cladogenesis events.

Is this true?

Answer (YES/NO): NO